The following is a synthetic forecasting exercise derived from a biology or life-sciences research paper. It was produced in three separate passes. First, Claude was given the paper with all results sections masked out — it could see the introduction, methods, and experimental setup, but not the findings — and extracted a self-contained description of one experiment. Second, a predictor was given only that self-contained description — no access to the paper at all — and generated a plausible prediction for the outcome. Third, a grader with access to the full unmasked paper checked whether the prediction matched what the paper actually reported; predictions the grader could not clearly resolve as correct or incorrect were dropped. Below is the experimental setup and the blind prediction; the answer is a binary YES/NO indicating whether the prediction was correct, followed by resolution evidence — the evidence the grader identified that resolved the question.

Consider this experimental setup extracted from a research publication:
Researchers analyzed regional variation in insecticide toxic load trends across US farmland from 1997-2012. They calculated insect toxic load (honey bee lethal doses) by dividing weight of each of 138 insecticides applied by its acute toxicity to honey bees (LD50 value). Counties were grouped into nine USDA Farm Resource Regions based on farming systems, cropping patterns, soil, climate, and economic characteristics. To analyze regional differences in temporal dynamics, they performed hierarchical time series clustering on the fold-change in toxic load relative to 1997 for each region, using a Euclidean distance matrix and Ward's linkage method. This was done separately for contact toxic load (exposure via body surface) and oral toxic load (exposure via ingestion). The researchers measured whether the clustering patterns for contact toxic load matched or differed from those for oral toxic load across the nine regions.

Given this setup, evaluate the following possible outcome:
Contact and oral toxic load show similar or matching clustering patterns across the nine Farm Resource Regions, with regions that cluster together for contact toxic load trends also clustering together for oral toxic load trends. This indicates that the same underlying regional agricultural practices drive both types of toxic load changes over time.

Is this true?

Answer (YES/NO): NO